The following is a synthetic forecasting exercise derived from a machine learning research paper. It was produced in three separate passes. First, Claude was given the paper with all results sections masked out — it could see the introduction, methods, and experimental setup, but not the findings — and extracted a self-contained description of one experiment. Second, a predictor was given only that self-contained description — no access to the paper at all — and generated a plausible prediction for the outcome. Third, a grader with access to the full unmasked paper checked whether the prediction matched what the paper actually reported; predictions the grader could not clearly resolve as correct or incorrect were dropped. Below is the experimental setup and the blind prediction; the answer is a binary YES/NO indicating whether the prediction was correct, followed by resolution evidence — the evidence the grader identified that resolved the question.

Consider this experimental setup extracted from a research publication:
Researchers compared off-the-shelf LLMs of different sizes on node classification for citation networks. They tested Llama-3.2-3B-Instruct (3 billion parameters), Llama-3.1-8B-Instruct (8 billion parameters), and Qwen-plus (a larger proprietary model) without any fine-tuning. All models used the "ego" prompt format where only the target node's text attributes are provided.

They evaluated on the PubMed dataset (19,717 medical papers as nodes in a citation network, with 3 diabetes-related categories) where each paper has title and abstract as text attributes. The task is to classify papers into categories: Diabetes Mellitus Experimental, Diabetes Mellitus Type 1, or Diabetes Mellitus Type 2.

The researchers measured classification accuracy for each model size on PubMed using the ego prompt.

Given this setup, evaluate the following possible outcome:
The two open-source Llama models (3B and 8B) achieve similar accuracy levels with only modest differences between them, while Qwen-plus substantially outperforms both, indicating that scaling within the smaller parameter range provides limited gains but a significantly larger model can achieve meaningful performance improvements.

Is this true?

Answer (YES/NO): NO